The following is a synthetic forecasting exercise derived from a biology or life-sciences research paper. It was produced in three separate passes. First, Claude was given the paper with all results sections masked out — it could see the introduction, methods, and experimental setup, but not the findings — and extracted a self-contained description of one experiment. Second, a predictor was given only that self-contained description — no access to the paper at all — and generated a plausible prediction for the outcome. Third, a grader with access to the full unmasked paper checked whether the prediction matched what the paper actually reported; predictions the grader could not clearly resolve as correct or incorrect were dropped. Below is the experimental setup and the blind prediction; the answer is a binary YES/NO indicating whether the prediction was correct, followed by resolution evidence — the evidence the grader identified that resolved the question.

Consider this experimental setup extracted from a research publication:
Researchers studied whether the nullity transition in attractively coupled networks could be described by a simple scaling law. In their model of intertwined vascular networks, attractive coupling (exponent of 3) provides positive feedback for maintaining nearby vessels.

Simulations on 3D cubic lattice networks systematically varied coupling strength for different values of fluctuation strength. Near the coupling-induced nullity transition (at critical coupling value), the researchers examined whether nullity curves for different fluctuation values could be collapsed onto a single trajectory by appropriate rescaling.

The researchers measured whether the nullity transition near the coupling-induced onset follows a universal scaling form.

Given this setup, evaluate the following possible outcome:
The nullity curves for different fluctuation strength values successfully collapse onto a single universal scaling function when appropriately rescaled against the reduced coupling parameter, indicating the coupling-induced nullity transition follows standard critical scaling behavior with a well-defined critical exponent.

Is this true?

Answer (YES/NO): YES